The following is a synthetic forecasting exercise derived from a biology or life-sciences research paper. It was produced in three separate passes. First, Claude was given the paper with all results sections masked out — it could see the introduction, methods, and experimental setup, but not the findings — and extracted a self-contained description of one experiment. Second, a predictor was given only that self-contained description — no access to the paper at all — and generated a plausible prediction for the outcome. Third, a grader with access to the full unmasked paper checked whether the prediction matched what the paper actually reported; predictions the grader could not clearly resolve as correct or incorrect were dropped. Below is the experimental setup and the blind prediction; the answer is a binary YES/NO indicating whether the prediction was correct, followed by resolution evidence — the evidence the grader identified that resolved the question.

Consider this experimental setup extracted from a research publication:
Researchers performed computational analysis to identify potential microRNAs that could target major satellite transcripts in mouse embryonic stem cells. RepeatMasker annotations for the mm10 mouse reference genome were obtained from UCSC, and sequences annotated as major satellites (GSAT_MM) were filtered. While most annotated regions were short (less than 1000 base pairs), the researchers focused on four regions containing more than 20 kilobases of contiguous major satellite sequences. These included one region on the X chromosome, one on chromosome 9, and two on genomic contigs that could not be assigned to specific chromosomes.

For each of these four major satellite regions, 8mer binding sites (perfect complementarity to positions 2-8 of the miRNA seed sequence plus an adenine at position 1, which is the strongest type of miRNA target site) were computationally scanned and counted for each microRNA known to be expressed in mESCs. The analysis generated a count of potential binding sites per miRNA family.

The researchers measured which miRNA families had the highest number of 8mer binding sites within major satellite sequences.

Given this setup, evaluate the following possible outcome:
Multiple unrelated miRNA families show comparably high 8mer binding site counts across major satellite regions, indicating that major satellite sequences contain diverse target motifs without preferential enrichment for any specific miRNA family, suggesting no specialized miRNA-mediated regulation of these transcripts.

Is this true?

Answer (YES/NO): NO